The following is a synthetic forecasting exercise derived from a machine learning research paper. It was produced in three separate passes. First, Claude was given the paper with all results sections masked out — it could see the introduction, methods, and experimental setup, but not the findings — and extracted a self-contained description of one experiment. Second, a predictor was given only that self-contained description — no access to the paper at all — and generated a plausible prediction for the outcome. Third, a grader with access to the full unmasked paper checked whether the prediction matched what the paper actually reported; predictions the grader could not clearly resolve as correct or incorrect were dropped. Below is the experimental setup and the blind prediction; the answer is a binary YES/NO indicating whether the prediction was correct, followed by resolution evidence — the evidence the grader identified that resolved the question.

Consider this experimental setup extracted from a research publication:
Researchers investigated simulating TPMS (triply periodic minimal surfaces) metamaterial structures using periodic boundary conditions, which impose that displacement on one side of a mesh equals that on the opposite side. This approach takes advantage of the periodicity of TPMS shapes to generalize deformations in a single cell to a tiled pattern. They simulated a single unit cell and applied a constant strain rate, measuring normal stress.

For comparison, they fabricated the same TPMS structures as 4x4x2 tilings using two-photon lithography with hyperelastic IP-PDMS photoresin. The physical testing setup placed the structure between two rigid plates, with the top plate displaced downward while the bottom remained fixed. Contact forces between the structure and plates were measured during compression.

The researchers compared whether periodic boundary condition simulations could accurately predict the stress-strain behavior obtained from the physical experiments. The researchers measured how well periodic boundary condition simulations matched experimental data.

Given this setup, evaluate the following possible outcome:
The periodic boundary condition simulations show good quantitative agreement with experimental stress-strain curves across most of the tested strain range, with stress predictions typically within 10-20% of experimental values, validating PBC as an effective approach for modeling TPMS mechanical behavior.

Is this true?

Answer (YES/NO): NO